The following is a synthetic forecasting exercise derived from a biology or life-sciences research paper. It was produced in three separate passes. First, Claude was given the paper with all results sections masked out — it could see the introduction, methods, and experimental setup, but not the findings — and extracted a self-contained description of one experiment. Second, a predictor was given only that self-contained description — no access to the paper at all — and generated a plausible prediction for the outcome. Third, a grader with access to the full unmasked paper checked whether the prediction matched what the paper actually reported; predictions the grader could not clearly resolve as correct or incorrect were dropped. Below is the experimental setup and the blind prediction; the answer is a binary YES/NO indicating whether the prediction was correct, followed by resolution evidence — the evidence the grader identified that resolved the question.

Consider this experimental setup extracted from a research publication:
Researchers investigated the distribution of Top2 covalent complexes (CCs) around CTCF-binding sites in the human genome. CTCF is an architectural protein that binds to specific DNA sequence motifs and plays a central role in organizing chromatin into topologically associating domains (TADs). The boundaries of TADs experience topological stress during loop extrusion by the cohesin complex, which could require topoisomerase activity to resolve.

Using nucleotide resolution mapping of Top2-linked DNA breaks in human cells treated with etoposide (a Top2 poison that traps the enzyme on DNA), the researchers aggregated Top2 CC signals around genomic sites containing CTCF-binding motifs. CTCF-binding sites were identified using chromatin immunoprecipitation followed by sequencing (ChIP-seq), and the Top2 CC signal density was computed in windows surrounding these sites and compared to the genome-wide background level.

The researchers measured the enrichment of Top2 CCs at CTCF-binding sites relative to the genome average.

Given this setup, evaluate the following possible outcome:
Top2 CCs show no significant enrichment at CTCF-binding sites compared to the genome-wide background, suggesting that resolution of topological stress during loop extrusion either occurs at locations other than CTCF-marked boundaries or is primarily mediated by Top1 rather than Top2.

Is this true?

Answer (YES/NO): NO